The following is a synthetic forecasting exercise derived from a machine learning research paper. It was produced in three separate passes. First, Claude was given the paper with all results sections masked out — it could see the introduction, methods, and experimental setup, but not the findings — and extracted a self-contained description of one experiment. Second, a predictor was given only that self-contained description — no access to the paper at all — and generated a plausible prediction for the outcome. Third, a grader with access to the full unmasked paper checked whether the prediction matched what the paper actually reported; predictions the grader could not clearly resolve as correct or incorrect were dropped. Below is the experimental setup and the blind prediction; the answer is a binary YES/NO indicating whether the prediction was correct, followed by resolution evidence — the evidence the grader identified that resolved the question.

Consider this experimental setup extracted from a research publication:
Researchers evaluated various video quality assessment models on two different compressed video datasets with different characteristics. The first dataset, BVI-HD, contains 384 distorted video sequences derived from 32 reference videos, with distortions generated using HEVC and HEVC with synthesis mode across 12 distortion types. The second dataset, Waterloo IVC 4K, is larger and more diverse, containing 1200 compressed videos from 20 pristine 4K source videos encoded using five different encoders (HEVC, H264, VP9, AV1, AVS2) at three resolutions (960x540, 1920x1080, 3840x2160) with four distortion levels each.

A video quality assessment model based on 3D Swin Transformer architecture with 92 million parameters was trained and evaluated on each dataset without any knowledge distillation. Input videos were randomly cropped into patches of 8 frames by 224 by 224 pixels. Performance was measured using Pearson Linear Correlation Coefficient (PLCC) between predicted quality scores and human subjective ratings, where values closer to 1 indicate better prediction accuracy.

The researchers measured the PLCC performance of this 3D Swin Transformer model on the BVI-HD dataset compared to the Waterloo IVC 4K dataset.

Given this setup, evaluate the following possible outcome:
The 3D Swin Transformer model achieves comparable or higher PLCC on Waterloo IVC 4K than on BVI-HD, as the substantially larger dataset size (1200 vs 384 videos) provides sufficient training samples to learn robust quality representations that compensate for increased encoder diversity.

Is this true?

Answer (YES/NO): YES